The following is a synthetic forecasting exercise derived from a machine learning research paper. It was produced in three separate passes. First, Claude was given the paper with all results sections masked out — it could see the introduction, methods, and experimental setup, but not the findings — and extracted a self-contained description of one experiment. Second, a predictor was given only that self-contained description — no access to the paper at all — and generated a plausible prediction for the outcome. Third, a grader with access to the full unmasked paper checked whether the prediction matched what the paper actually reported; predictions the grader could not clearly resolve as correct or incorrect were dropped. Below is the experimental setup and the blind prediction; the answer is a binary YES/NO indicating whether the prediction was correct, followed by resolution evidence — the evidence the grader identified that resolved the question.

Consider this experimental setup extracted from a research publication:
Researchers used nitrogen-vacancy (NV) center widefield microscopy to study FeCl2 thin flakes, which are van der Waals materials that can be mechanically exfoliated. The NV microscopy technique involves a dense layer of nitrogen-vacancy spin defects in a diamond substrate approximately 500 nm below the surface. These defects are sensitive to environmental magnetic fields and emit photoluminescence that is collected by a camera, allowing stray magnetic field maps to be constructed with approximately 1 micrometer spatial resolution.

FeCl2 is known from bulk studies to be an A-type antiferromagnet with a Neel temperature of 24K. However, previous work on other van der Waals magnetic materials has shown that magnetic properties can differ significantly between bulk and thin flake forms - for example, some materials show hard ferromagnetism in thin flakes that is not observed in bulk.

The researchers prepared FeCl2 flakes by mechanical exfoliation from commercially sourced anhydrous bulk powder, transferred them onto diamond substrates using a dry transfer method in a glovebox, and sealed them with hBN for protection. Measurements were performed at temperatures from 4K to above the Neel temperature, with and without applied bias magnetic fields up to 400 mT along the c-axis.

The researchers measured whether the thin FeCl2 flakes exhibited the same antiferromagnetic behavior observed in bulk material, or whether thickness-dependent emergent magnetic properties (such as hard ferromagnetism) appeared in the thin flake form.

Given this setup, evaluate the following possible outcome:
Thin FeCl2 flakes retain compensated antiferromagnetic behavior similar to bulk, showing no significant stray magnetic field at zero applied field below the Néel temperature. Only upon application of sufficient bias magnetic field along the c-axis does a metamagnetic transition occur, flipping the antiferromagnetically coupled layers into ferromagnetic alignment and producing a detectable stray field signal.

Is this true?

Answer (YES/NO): NO